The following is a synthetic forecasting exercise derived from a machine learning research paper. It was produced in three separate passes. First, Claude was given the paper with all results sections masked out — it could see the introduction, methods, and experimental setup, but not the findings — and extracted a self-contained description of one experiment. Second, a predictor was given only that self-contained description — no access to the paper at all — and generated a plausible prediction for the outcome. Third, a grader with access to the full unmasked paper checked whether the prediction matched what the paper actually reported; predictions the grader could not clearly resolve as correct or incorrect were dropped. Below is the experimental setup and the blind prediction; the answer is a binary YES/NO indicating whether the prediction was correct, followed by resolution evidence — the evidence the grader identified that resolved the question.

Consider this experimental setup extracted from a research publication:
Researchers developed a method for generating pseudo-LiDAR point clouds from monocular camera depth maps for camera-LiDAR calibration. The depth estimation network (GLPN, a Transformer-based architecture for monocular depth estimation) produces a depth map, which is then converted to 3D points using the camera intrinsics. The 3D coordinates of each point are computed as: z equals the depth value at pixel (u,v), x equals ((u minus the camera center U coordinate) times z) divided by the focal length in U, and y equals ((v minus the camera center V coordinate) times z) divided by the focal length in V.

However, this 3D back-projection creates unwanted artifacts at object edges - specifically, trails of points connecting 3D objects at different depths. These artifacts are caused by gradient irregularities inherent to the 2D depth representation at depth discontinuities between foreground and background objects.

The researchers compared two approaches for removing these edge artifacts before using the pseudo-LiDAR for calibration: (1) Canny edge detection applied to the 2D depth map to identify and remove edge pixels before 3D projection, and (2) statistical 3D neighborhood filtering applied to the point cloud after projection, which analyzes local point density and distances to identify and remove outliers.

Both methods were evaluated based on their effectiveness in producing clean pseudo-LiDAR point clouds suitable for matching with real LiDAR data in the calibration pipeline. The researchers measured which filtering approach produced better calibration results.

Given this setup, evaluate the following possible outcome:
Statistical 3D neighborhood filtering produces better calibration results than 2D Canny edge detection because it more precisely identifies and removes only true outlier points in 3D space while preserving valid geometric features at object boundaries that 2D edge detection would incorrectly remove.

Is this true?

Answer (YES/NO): NO